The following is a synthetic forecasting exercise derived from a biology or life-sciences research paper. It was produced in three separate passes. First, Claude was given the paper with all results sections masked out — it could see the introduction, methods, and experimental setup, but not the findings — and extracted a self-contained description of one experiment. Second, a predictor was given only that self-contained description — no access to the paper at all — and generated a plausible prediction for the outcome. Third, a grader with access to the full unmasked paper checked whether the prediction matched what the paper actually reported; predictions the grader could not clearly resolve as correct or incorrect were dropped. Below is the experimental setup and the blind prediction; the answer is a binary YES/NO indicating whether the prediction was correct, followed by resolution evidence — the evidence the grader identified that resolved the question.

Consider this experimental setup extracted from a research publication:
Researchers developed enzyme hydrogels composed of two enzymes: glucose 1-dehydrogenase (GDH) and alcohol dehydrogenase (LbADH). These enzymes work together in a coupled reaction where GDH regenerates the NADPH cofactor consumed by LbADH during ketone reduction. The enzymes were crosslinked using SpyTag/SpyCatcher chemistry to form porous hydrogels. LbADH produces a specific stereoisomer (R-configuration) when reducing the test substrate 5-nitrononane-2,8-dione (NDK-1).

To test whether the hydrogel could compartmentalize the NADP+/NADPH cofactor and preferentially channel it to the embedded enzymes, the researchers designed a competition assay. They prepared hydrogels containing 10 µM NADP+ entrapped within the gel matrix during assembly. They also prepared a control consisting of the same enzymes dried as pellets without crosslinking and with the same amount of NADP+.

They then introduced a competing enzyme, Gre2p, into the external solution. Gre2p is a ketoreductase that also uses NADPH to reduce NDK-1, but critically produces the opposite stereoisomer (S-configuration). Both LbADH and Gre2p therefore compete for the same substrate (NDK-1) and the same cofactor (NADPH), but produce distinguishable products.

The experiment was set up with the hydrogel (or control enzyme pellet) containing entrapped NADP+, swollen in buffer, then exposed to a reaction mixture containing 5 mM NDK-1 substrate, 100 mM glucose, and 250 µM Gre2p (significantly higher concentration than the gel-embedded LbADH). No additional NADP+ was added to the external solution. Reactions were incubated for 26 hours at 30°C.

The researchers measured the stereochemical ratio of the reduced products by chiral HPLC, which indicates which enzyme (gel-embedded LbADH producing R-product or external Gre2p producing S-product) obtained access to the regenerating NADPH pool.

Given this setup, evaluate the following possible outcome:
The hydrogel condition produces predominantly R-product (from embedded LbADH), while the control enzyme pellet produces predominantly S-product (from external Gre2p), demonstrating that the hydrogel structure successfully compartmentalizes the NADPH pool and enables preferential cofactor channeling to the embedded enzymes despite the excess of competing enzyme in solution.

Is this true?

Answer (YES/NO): YES